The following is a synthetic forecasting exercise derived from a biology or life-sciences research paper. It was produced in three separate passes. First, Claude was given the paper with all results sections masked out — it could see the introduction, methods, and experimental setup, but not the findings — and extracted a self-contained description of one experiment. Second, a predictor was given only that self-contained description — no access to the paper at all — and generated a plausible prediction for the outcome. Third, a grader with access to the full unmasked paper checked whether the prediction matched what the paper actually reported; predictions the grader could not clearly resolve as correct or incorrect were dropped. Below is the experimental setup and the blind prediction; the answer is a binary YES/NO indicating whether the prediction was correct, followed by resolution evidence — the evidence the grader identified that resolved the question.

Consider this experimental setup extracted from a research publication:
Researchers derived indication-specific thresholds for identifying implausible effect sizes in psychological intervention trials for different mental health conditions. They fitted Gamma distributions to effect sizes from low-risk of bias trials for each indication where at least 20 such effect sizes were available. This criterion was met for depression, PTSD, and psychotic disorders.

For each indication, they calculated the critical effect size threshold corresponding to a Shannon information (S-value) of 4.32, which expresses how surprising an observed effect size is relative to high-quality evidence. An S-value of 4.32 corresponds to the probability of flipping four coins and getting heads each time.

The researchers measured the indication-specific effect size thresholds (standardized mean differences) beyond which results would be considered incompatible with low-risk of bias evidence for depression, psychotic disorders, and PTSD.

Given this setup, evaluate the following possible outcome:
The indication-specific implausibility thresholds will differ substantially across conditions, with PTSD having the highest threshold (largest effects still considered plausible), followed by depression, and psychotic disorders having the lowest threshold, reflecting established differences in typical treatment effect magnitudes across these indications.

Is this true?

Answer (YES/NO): YES